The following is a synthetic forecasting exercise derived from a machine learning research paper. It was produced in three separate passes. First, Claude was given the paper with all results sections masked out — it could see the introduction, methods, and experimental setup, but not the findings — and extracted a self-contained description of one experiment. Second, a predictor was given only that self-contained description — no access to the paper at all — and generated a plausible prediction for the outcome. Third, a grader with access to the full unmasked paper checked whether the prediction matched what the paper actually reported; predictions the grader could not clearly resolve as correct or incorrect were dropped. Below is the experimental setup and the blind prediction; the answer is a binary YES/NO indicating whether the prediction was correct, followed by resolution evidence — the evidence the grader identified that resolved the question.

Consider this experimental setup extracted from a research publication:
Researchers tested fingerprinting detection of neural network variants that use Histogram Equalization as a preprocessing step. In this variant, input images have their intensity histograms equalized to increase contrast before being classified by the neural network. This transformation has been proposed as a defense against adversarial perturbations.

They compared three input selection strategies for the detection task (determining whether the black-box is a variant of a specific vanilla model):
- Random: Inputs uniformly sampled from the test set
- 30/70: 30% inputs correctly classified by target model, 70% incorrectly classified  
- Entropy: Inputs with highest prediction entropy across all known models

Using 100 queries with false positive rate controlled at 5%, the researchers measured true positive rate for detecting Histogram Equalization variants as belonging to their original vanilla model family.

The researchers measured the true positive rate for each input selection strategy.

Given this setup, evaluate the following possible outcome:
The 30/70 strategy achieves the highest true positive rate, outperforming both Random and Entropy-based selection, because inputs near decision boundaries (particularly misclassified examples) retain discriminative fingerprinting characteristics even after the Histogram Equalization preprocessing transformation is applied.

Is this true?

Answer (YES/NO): NO